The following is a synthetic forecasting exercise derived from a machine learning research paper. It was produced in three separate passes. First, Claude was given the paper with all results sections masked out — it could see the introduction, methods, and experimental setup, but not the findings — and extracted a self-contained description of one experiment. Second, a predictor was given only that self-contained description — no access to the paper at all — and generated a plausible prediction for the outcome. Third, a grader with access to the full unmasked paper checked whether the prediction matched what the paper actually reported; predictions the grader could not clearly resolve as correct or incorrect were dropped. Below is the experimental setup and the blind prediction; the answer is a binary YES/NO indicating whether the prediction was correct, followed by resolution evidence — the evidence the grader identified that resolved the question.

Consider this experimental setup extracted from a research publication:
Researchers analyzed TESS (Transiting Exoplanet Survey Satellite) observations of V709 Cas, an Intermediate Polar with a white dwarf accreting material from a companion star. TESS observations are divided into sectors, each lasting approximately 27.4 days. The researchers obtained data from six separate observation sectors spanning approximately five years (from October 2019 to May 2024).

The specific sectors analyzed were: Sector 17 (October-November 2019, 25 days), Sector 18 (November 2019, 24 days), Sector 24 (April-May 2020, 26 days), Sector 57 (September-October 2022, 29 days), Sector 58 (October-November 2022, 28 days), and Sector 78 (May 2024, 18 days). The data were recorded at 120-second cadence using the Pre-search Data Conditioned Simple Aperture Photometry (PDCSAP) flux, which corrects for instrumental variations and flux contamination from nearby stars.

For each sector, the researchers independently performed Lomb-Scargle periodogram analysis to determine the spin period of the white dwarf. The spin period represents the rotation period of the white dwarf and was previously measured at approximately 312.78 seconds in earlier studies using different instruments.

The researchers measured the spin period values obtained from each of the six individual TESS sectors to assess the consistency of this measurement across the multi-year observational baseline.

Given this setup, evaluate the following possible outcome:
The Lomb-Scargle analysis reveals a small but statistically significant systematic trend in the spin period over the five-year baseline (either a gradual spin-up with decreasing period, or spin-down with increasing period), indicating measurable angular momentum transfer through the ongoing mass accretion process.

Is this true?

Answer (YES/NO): NO